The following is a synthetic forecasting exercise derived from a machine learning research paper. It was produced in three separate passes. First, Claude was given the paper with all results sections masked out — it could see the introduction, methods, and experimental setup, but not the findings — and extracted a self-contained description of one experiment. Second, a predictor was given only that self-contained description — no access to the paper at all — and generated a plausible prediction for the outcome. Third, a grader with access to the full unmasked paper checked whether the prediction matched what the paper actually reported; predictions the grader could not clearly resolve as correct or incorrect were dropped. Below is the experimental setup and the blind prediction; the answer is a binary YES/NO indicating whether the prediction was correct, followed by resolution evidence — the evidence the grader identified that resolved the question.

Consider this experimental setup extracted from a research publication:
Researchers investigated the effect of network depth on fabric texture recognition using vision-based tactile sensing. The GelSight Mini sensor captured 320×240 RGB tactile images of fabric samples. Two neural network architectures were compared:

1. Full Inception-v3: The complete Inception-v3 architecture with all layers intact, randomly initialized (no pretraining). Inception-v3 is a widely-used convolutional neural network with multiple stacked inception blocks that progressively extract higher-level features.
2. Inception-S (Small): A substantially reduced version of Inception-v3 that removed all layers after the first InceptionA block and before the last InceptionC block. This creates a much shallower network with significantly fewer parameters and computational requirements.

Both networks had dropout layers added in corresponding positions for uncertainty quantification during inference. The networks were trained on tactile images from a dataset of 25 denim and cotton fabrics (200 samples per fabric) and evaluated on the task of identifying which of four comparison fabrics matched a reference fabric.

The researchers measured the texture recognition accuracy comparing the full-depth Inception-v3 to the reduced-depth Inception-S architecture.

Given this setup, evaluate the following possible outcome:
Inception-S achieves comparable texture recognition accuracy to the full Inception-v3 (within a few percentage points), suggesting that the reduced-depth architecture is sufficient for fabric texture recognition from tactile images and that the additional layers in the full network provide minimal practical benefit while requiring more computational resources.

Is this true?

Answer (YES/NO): YES